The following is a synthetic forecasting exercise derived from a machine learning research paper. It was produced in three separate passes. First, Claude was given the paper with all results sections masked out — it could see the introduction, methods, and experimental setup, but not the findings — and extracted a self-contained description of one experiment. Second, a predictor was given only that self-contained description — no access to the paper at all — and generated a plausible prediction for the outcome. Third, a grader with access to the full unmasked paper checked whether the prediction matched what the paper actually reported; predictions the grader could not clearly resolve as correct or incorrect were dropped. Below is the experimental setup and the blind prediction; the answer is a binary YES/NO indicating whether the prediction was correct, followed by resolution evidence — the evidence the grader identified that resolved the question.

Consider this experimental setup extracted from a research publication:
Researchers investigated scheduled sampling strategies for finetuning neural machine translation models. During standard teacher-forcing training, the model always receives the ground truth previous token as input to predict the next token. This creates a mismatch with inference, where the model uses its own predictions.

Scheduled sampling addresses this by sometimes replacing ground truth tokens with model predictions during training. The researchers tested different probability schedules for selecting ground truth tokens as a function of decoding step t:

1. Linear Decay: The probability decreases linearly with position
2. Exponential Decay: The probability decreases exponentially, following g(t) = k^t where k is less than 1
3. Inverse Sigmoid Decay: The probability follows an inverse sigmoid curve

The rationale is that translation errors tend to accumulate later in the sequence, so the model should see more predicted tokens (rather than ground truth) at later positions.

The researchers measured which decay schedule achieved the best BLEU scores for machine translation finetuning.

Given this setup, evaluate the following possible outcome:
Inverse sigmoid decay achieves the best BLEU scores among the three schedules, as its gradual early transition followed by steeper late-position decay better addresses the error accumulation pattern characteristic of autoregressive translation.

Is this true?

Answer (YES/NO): NO